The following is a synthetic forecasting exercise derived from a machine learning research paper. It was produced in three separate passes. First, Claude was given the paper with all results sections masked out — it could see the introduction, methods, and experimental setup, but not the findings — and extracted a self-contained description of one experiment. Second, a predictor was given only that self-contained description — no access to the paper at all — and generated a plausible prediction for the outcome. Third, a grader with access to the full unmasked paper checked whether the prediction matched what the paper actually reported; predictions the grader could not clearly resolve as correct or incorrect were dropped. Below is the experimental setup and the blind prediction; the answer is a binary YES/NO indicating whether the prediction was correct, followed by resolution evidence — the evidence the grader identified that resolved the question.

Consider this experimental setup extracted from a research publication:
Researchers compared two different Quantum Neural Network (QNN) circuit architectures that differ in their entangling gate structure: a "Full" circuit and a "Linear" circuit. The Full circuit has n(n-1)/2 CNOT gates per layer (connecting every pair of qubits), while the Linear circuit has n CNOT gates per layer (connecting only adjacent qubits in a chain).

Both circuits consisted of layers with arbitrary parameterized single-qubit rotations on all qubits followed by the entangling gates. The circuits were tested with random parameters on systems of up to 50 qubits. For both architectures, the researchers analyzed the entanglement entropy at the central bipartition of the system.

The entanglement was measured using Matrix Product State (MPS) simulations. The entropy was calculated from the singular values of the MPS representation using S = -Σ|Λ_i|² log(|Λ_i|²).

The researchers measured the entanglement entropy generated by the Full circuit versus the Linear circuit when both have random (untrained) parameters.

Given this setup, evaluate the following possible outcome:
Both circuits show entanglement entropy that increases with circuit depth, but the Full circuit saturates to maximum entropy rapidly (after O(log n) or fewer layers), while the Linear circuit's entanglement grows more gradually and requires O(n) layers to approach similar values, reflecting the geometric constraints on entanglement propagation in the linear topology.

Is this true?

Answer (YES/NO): NO